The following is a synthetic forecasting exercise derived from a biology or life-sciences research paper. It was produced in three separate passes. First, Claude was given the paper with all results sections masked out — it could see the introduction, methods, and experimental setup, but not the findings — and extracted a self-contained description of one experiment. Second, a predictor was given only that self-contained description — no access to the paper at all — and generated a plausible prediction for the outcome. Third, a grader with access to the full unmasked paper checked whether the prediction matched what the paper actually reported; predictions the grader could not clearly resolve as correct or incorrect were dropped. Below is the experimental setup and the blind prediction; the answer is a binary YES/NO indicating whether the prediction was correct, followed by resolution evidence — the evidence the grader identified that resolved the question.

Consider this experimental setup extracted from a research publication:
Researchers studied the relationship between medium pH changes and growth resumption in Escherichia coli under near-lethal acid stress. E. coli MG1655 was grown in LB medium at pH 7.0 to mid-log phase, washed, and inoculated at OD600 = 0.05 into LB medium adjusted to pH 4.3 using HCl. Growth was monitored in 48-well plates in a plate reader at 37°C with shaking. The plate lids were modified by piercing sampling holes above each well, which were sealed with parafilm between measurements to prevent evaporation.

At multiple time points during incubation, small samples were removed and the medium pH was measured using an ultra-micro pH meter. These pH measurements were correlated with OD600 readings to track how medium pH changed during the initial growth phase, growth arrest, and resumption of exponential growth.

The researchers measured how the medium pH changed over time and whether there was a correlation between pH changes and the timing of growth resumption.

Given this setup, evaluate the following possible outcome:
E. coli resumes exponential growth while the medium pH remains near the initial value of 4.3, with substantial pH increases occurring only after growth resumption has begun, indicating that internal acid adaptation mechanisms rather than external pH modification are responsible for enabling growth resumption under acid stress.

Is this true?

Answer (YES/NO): NO